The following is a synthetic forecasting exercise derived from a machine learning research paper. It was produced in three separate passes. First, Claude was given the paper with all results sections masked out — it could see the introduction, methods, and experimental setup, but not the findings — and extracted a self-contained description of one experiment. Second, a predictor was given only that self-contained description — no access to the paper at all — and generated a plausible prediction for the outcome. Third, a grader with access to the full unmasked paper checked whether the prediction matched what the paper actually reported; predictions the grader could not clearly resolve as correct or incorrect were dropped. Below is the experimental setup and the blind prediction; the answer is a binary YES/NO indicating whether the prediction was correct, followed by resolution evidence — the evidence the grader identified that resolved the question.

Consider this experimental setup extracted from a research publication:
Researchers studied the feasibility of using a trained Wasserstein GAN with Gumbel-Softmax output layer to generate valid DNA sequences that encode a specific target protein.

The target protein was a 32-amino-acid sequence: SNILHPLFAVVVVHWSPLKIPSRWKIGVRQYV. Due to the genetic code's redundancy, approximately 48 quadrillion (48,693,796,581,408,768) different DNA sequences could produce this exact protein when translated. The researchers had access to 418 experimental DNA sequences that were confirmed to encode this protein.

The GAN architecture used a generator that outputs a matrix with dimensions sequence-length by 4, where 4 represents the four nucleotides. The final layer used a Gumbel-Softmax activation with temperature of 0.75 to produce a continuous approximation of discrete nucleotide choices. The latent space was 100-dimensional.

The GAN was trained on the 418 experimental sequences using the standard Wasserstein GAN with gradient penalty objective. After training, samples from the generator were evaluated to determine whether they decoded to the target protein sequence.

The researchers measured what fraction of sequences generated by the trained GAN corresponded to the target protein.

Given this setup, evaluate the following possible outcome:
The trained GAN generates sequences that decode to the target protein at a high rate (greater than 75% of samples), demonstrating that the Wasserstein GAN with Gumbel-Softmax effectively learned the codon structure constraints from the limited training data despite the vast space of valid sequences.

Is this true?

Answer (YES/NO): NO